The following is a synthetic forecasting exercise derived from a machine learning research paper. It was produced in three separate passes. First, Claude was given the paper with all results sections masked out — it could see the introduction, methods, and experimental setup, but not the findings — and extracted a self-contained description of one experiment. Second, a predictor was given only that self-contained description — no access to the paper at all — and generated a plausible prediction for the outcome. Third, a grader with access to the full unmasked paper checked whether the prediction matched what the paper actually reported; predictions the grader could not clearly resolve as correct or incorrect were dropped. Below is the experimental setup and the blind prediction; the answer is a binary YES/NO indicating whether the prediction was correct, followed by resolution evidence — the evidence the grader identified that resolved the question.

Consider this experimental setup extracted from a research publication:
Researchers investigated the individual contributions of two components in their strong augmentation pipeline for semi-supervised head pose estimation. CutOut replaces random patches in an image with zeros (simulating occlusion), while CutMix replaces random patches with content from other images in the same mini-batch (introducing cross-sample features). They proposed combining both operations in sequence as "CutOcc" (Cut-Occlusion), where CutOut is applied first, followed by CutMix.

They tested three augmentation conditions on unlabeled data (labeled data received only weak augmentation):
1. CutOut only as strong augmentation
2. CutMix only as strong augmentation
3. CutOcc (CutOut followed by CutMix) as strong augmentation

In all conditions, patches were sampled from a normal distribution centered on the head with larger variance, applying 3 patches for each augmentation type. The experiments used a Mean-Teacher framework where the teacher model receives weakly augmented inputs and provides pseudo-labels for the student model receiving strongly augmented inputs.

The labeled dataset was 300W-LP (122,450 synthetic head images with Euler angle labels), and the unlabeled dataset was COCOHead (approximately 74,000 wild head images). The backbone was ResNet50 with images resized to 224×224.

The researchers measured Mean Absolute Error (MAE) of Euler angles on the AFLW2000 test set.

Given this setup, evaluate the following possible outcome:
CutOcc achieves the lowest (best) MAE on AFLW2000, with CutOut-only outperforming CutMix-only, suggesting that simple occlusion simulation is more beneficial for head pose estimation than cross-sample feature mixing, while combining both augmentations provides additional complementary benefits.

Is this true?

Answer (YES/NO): NO